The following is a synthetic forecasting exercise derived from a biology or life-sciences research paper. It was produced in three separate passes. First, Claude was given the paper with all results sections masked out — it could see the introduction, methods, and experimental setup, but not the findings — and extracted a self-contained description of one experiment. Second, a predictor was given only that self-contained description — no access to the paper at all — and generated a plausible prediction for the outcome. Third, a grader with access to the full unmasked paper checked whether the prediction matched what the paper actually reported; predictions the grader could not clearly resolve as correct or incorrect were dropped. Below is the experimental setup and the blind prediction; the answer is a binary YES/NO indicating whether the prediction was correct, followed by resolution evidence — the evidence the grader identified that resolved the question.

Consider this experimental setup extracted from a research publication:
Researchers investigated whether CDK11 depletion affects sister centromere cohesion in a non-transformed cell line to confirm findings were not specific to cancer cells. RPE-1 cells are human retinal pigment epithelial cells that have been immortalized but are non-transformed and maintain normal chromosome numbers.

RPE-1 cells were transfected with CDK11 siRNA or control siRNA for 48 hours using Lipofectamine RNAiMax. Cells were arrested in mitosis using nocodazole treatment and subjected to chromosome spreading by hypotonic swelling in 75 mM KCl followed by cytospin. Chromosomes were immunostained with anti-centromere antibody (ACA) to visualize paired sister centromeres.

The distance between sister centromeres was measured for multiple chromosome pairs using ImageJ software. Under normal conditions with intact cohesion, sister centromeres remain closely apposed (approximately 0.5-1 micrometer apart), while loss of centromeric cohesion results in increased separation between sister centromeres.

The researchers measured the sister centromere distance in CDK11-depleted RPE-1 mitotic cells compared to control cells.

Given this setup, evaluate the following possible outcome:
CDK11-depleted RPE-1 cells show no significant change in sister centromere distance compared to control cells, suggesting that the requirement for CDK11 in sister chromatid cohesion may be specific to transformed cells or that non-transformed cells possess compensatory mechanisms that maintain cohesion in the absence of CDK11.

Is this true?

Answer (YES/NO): NO